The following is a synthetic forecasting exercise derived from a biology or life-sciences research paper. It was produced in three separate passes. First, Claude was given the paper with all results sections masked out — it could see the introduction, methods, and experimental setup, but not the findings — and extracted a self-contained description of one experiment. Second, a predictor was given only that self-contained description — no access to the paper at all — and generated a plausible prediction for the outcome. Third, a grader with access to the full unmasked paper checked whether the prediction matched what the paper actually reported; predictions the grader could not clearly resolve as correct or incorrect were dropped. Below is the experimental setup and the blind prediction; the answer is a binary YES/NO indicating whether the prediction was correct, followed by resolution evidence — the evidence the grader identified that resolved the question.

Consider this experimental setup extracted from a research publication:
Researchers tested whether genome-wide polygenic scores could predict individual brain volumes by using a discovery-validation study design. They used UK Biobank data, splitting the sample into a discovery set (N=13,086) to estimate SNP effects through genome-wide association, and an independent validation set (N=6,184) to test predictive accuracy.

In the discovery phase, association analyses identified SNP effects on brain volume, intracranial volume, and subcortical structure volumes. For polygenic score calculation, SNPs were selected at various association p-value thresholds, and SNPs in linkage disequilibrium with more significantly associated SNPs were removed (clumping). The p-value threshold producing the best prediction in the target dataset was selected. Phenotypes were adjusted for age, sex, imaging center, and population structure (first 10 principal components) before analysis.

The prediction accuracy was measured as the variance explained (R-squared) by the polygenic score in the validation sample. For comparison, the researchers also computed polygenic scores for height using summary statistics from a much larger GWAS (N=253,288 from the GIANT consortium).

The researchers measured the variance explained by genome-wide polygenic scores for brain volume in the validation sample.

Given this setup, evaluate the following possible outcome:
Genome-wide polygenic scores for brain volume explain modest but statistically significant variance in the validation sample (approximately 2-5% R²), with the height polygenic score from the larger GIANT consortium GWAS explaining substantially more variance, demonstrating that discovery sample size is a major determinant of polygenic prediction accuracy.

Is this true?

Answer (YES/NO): YES